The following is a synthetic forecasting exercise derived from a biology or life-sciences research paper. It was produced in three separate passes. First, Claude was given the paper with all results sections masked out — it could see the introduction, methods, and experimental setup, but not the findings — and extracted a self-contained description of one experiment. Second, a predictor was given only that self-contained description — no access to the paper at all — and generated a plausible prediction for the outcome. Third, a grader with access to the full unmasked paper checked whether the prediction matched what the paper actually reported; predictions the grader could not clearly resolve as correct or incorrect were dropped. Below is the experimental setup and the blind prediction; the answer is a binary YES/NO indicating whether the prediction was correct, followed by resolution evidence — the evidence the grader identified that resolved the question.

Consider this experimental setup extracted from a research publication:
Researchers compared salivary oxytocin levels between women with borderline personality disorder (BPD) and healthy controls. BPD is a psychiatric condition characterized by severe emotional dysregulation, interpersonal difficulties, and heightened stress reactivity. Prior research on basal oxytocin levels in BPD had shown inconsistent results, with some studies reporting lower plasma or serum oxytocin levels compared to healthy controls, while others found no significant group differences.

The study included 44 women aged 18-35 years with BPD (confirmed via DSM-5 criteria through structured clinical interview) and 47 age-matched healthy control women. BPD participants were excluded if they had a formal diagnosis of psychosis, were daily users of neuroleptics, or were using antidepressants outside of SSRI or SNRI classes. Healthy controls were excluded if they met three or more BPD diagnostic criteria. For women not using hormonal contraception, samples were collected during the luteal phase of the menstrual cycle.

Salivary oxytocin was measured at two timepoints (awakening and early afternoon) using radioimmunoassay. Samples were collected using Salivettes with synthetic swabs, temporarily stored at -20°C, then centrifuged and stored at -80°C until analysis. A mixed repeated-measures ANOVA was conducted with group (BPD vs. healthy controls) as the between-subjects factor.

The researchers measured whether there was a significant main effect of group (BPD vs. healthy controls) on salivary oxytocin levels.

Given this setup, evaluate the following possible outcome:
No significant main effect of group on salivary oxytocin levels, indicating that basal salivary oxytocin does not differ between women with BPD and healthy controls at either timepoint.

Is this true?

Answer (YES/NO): YES